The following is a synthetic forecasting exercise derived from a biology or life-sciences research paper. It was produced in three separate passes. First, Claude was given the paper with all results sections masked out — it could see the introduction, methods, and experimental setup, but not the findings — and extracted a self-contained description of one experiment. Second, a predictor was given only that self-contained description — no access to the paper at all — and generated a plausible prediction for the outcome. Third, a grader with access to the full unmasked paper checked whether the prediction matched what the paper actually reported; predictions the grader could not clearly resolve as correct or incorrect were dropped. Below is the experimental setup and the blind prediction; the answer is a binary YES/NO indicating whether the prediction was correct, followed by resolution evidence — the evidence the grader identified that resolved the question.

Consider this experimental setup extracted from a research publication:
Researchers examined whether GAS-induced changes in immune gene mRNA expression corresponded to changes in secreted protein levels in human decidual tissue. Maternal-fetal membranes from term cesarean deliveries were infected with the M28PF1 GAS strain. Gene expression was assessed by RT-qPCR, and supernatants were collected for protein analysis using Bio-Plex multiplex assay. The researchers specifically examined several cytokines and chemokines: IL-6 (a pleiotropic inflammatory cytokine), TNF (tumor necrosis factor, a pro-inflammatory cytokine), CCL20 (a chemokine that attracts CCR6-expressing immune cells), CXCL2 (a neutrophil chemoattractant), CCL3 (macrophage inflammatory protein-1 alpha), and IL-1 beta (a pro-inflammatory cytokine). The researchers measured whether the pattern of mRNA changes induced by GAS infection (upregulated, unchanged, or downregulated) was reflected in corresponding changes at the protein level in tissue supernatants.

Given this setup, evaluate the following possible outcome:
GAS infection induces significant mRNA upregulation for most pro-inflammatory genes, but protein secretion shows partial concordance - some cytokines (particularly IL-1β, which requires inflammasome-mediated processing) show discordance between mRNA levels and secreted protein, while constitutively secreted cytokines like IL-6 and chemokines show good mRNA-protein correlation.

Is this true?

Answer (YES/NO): NO